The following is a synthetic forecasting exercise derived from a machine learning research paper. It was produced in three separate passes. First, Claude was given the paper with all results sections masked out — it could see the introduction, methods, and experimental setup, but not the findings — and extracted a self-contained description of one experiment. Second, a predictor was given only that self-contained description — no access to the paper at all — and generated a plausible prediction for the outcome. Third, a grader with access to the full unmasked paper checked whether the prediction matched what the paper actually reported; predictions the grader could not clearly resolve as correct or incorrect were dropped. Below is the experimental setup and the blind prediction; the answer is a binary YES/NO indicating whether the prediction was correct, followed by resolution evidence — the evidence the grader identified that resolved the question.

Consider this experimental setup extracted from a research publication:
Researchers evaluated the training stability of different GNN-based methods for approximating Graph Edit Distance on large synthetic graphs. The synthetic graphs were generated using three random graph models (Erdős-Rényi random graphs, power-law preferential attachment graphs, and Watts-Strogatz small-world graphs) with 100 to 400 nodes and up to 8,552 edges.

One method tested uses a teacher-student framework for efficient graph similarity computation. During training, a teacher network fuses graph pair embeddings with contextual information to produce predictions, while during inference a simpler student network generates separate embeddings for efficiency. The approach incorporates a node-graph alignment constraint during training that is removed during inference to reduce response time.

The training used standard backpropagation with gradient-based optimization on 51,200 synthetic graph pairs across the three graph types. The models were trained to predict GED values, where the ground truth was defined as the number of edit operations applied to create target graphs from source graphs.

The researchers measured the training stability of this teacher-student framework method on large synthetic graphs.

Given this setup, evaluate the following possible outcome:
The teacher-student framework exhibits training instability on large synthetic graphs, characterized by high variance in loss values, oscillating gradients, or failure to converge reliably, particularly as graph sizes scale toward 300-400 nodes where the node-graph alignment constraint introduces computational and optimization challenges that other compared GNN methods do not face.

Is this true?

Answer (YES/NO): NO